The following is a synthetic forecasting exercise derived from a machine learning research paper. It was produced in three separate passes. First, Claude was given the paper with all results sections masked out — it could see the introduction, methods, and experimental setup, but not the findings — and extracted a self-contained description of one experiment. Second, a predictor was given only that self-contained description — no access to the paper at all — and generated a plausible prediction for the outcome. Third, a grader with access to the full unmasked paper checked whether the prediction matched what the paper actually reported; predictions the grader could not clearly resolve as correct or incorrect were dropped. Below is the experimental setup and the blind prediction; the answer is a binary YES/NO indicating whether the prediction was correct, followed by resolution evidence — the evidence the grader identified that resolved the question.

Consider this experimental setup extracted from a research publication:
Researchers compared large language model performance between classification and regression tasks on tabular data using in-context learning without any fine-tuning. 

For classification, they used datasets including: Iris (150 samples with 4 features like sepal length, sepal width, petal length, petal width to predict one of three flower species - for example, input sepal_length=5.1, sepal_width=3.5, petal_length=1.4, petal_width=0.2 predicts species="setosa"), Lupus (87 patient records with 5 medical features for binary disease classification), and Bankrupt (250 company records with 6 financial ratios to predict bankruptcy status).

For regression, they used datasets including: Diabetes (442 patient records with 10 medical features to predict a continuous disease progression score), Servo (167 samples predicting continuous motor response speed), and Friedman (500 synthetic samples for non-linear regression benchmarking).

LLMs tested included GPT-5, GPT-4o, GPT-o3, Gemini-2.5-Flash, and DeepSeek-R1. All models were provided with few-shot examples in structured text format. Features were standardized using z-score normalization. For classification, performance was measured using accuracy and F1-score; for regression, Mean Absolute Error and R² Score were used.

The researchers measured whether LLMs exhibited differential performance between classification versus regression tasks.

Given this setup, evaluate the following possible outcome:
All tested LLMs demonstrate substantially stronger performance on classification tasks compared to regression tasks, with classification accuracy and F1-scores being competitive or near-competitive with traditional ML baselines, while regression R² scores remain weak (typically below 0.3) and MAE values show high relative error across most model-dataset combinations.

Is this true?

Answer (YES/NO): YES